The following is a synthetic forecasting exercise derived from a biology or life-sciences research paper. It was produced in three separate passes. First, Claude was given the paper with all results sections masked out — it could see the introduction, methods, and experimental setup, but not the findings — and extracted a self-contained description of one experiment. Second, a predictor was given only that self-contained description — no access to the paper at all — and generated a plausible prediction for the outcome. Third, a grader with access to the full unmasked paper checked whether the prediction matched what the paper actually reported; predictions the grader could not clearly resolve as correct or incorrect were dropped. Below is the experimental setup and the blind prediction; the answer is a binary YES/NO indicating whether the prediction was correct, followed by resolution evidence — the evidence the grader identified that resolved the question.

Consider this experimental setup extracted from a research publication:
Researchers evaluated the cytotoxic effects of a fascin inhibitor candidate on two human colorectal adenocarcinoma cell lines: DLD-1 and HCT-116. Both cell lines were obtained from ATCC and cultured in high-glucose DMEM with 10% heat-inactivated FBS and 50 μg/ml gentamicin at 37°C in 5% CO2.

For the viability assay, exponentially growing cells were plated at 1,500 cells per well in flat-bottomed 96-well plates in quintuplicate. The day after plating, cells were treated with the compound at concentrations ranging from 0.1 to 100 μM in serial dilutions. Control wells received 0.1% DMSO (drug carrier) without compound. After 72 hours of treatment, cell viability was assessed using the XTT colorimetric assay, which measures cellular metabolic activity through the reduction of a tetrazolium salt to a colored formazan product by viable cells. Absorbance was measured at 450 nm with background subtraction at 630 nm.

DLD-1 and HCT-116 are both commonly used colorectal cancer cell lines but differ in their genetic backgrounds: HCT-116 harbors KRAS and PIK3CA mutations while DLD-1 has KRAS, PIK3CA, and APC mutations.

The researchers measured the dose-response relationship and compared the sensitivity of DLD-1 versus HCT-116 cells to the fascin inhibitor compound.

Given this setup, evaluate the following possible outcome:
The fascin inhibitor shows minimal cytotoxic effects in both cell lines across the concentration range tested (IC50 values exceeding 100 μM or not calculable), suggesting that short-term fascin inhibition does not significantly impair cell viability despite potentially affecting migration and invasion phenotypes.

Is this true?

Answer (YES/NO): NO